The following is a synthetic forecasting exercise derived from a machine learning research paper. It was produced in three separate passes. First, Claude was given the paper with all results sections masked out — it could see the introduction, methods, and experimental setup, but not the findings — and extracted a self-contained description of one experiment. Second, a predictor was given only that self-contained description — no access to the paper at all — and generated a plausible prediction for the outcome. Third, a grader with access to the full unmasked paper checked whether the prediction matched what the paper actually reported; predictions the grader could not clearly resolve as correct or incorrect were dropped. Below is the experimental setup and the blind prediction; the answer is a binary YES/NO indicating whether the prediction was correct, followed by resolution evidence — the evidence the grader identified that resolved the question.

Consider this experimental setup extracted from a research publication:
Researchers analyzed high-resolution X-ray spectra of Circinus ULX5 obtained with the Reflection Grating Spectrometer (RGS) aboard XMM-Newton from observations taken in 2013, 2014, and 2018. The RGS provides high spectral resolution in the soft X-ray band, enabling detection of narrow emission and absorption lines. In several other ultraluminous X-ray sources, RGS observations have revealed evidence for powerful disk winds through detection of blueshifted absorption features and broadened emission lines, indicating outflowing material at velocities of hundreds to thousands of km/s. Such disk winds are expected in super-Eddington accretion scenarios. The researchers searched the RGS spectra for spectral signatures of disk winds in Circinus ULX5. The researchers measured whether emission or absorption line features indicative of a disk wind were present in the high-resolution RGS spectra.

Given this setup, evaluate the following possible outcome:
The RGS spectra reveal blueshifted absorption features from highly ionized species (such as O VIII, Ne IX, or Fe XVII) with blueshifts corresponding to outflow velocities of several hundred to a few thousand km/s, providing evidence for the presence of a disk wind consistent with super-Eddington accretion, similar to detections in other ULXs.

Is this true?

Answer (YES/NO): NO